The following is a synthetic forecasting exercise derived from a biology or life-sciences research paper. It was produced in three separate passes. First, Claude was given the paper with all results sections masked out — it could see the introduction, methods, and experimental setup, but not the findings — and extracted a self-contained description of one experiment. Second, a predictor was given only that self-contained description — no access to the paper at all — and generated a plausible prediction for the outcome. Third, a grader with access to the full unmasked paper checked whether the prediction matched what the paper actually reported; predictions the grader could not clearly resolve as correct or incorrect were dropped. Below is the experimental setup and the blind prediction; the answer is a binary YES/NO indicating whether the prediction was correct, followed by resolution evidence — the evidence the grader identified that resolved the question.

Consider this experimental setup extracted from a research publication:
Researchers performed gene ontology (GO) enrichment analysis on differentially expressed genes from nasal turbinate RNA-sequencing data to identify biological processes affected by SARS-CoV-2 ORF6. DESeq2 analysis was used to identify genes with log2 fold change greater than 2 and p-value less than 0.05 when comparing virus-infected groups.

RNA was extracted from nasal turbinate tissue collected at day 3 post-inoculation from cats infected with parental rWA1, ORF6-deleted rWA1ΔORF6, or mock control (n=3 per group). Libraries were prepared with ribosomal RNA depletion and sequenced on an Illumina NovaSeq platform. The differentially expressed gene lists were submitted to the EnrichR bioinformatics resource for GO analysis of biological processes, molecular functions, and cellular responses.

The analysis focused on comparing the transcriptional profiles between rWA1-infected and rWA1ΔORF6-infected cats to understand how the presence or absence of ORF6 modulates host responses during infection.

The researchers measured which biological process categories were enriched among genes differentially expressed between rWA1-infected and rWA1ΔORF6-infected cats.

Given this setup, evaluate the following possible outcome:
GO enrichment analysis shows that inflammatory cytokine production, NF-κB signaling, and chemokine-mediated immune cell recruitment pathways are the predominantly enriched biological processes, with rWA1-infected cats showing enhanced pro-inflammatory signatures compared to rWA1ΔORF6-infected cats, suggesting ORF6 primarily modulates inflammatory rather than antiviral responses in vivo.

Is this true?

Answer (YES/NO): NO